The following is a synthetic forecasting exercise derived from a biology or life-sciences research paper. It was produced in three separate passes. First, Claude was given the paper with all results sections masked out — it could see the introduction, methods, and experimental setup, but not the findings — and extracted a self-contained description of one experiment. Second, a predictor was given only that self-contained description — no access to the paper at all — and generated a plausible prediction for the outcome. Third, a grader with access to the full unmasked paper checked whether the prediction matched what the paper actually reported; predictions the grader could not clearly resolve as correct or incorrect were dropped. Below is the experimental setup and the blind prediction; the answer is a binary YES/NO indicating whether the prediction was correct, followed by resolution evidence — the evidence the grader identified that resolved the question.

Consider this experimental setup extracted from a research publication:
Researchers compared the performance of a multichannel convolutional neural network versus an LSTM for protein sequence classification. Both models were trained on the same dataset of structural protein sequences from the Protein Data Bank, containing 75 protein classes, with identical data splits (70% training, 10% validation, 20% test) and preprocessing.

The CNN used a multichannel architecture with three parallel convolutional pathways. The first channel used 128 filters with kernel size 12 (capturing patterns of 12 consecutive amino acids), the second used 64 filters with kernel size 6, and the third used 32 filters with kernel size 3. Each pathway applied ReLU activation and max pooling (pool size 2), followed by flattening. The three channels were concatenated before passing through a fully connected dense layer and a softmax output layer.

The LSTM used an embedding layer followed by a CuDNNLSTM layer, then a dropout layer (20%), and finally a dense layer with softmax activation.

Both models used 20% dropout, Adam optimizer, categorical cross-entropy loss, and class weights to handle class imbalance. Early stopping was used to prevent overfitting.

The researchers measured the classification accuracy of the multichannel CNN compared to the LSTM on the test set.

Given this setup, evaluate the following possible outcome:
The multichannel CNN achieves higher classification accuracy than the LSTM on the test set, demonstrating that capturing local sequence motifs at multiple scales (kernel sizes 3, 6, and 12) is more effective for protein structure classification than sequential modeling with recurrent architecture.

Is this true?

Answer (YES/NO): YES